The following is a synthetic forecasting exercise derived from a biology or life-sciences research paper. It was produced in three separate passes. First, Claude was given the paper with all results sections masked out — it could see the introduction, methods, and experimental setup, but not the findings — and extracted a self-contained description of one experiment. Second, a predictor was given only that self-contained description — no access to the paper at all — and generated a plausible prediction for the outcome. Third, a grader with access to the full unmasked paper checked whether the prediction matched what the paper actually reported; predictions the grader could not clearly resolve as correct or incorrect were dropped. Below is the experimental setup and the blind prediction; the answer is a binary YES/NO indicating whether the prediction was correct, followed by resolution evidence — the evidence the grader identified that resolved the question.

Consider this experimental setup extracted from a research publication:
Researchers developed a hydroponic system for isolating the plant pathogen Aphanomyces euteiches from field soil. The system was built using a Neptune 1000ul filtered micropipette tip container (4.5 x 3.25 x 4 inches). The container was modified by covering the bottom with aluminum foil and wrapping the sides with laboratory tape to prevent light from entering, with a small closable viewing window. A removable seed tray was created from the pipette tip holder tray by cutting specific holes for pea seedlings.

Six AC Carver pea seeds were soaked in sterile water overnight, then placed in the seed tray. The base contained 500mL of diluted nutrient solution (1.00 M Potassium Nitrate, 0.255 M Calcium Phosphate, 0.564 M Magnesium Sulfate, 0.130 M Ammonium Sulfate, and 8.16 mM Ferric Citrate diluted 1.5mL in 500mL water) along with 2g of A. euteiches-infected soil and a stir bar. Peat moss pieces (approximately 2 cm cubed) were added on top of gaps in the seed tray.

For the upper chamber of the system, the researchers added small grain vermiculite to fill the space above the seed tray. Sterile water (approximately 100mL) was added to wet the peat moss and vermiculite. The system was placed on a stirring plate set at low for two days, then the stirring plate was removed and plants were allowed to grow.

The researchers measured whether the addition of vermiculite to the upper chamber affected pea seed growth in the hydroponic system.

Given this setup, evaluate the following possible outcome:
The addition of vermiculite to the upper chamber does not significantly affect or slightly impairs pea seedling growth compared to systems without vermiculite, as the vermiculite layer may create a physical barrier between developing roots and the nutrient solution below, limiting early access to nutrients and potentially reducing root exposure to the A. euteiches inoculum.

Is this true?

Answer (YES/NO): NO